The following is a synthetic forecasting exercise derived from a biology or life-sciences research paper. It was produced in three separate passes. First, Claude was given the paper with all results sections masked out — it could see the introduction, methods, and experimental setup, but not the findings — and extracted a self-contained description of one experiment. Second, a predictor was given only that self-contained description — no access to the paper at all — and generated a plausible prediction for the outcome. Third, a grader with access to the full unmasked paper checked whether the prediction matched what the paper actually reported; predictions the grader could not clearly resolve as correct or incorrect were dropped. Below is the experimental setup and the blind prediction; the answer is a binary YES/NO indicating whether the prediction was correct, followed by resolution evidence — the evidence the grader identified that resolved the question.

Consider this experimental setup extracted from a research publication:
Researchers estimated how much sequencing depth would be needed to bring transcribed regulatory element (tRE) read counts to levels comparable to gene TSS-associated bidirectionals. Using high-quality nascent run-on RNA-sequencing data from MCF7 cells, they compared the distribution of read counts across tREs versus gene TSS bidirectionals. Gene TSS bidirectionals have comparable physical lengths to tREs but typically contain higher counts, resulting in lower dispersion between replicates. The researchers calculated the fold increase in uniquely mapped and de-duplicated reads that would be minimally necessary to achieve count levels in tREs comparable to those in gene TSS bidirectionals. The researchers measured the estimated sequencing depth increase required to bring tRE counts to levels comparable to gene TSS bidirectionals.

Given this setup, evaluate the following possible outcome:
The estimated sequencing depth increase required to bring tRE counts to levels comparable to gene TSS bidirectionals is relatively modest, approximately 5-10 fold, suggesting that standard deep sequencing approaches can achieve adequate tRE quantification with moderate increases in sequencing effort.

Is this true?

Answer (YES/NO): NO